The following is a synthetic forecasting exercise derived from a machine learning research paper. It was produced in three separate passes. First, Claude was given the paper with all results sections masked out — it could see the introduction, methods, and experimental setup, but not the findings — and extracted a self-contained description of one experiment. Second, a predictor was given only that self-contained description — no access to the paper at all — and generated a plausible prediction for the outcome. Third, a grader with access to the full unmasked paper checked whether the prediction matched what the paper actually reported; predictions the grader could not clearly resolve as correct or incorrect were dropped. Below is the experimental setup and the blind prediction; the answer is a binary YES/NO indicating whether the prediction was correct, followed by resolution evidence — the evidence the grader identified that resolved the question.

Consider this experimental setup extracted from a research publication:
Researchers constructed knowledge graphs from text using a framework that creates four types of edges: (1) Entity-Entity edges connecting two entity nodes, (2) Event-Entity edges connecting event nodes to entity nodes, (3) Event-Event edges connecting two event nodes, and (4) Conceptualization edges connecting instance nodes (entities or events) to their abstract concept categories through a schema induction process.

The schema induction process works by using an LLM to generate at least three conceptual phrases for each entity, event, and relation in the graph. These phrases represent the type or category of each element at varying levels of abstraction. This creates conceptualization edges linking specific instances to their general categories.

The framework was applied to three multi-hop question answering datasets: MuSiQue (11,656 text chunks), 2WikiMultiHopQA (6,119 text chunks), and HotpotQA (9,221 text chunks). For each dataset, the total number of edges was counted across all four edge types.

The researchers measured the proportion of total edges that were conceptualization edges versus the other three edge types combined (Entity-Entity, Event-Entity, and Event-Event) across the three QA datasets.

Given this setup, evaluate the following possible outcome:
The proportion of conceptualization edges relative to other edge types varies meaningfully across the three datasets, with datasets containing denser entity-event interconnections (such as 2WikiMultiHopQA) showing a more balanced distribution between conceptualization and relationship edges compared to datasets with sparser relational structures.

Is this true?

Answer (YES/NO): NO